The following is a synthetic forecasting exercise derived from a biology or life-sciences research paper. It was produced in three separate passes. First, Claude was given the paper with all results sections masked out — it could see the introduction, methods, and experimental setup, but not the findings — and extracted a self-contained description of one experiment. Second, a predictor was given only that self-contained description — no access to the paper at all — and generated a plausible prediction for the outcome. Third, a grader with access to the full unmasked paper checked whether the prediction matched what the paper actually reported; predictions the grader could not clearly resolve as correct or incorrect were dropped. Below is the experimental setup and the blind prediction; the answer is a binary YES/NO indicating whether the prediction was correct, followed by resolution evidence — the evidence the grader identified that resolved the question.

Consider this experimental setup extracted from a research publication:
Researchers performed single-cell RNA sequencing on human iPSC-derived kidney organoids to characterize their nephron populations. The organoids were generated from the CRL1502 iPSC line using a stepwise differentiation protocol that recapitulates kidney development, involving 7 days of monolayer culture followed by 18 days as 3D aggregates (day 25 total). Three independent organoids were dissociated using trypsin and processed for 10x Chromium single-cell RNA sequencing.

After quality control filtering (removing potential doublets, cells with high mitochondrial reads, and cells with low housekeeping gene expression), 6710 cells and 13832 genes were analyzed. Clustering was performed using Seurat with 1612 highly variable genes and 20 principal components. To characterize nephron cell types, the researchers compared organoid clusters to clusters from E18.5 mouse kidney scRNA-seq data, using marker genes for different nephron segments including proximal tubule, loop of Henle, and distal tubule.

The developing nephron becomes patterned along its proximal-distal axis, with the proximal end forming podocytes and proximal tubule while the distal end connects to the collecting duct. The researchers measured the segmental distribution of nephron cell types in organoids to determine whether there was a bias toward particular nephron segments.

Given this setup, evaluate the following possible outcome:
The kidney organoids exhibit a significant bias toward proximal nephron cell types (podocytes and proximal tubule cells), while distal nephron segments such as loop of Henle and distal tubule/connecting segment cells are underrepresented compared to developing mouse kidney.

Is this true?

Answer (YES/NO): YES